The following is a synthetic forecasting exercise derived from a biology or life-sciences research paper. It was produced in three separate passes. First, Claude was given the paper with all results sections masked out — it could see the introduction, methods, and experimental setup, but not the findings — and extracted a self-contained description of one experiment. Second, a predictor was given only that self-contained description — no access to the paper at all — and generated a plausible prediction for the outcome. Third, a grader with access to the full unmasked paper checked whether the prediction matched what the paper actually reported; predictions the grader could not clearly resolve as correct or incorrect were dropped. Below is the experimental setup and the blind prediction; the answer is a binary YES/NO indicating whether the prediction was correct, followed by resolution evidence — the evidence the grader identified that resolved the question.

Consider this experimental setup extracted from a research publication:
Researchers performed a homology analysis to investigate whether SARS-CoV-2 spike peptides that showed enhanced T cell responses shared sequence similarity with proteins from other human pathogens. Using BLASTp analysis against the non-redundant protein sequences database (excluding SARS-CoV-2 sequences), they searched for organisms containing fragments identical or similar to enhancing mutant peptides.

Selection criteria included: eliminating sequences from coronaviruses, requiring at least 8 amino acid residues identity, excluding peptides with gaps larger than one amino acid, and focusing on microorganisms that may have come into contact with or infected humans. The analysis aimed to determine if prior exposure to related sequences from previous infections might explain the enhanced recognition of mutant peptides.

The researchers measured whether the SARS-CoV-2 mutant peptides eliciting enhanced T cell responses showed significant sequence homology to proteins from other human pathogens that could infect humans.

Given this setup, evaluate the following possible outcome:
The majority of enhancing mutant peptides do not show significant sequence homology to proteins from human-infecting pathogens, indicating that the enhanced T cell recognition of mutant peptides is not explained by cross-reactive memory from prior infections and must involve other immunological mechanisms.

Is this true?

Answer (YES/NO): NO